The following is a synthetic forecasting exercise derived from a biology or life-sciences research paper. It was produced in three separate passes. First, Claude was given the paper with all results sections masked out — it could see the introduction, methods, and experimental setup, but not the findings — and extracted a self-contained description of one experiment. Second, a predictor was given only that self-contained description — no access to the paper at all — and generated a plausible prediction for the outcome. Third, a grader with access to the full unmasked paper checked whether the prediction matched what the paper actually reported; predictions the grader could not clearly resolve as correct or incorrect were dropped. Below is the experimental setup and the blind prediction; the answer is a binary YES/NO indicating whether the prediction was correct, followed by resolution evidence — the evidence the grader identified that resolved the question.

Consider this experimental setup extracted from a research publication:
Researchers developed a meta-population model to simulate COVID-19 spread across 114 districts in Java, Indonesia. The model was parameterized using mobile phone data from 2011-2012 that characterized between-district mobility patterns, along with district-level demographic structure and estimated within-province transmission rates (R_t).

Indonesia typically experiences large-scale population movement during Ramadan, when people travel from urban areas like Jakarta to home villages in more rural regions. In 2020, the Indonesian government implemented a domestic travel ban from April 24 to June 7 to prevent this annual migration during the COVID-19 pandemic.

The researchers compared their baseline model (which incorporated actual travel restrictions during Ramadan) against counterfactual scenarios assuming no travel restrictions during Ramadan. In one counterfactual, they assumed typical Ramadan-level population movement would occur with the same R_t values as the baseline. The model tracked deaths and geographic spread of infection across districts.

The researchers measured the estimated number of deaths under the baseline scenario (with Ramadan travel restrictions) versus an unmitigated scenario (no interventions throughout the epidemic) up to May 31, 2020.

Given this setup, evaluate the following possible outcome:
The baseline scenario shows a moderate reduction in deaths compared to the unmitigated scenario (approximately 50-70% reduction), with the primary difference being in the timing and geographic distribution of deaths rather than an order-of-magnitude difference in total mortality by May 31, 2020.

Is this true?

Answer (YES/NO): NO